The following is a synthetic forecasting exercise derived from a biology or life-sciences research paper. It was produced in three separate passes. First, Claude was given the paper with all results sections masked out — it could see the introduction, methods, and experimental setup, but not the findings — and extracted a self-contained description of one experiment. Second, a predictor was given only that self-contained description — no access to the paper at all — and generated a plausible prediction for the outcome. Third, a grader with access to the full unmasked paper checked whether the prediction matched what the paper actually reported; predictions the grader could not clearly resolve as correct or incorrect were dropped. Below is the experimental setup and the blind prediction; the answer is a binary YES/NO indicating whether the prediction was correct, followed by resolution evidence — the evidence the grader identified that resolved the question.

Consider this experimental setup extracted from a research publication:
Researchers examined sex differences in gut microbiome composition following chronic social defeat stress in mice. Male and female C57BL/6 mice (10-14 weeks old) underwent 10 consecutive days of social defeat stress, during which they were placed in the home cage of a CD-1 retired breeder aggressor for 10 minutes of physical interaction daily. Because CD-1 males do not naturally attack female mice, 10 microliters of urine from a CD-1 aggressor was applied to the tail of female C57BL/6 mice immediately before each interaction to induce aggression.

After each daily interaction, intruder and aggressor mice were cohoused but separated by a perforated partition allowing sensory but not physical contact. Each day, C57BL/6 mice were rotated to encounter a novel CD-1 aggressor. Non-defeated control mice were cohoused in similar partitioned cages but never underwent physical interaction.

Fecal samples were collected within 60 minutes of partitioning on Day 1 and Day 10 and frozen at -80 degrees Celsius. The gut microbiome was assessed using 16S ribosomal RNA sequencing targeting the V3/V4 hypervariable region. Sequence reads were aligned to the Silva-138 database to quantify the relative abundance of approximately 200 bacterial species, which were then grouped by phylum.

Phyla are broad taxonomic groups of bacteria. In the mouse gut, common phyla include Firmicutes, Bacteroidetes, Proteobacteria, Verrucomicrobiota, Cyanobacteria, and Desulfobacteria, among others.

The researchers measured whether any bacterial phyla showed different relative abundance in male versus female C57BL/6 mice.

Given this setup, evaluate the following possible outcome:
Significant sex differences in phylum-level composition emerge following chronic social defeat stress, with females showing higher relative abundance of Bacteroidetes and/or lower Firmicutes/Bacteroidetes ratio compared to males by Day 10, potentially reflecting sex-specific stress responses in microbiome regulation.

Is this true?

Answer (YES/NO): NO